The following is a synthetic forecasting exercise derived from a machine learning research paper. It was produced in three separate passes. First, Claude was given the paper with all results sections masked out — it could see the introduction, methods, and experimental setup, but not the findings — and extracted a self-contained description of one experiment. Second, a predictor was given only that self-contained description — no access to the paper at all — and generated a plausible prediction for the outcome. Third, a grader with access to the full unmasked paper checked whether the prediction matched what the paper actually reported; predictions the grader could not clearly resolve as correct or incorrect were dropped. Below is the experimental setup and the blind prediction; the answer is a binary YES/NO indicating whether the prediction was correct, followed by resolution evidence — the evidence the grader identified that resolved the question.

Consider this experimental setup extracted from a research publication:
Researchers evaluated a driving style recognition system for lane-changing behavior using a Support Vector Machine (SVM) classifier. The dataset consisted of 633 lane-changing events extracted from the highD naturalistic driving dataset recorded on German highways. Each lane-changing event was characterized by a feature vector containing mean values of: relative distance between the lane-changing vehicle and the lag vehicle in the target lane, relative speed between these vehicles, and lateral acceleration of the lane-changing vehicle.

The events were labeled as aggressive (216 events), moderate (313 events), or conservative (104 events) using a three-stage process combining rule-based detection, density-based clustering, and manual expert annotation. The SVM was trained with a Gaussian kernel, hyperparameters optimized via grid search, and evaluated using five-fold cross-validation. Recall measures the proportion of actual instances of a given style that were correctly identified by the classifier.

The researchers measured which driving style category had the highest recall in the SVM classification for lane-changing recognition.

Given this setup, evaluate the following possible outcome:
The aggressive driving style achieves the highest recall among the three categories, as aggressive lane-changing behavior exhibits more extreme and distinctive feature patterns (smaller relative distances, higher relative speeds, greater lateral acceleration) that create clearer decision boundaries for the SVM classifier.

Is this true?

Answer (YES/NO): NO